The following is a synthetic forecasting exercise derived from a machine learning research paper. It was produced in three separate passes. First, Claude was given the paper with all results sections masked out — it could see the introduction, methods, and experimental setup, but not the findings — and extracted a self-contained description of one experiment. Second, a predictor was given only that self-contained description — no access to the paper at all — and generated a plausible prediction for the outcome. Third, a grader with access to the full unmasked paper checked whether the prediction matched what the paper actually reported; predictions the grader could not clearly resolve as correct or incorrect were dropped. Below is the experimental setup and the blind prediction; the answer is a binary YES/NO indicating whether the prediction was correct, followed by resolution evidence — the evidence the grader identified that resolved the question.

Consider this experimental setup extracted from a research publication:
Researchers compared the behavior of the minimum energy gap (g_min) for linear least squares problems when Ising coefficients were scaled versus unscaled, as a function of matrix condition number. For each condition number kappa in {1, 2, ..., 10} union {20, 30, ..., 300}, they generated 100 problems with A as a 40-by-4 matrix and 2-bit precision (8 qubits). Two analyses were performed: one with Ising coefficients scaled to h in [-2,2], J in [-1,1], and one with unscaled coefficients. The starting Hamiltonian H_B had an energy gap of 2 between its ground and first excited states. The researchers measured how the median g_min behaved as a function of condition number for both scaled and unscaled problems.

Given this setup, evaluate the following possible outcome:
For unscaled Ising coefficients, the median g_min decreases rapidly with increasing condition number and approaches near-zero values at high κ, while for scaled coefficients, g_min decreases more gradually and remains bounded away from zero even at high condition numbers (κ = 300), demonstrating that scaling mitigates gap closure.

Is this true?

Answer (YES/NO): NO